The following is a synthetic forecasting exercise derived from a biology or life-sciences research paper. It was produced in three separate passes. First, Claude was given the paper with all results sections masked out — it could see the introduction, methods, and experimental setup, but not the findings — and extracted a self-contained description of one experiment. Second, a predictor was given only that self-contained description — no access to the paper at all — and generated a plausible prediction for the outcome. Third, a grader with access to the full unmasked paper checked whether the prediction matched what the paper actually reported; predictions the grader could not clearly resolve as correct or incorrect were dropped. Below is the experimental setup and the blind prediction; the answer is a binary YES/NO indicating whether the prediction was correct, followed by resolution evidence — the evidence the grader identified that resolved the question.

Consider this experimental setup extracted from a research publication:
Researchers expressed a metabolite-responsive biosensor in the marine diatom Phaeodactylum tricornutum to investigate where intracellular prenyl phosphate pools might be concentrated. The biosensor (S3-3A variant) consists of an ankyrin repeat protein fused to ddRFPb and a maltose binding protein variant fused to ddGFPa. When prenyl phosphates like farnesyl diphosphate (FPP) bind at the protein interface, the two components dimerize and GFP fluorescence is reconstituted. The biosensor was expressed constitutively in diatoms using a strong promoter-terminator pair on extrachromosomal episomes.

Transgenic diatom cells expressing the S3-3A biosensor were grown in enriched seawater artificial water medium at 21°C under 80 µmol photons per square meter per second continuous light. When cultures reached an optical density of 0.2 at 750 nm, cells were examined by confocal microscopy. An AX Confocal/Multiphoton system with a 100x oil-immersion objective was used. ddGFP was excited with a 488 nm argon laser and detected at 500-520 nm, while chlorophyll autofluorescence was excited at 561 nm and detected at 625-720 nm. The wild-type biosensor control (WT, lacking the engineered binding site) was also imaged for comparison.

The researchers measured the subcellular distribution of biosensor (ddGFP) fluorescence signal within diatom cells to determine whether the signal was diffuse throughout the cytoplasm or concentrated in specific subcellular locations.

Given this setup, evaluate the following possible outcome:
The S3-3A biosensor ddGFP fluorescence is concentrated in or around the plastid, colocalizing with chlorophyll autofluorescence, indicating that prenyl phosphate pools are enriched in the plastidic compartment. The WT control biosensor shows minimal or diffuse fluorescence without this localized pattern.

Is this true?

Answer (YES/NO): NO